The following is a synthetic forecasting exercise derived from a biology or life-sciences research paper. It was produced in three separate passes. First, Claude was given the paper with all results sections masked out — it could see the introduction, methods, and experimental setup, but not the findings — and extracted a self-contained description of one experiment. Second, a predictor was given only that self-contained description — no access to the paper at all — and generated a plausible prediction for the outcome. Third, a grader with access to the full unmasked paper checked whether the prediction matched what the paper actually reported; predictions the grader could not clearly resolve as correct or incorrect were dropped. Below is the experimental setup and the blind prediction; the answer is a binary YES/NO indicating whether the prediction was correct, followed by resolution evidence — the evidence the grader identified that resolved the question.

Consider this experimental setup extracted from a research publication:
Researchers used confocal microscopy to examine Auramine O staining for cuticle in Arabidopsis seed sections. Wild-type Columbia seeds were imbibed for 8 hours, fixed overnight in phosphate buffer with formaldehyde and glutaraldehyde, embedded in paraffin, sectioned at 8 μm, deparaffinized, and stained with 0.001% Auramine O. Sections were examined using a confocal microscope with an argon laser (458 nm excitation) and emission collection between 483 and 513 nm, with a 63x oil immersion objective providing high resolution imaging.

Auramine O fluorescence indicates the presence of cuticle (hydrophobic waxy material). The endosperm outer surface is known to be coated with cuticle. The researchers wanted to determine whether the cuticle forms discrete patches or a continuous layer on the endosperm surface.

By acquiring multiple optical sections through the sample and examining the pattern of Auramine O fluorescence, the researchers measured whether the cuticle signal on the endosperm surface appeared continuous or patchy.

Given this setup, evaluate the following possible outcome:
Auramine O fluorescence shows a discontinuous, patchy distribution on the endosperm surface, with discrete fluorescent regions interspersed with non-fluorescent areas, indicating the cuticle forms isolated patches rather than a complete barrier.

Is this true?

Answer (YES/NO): NO